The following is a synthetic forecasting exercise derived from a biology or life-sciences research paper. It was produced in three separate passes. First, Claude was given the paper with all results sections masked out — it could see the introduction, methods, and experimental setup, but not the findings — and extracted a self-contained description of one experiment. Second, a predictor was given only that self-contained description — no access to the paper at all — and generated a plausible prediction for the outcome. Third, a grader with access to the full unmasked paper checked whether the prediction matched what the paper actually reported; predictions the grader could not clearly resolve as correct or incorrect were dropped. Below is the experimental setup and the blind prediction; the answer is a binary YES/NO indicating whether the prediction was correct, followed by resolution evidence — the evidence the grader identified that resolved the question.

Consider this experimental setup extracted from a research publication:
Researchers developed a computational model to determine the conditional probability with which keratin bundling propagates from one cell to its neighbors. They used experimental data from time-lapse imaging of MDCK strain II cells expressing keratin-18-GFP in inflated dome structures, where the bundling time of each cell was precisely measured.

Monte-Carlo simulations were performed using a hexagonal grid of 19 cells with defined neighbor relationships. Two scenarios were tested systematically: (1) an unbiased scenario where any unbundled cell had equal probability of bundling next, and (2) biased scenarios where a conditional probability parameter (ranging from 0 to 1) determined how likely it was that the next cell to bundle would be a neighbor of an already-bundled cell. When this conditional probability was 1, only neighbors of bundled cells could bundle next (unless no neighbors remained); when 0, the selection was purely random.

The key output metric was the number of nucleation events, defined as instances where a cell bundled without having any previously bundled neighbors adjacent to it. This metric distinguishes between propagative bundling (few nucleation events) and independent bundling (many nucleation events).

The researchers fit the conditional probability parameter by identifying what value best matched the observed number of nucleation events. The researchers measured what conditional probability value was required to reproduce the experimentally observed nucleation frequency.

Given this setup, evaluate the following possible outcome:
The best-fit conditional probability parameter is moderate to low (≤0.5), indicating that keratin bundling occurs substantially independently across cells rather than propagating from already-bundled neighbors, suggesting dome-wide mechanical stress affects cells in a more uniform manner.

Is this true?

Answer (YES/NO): NO